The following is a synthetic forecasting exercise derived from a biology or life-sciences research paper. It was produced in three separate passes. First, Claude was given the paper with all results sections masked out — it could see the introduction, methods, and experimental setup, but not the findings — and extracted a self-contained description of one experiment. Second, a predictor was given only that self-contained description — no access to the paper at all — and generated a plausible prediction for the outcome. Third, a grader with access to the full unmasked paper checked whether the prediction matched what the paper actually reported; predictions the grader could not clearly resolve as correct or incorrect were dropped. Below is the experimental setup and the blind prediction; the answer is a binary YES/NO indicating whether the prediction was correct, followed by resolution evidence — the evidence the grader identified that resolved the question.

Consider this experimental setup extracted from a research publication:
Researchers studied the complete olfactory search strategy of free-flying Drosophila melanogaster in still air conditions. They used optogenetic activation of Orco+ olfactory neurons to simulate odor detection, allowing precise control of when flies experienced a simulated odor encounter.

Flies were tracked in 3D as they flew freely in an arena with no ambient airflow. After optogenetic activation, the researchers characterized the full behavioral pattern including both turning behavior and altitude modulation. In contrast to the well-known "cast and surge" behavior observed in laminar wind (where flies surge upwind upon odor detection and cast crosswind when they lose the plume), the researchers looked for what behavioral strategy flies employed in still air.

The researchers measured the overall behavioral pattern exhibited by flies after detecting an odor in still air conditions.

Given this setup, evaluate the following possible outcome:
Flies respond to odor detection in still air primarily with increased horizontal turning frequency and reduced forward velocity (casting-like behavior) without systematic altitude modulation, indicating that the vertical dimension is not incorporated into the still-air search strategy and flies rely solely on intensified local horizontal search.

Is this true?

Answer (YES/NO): NO